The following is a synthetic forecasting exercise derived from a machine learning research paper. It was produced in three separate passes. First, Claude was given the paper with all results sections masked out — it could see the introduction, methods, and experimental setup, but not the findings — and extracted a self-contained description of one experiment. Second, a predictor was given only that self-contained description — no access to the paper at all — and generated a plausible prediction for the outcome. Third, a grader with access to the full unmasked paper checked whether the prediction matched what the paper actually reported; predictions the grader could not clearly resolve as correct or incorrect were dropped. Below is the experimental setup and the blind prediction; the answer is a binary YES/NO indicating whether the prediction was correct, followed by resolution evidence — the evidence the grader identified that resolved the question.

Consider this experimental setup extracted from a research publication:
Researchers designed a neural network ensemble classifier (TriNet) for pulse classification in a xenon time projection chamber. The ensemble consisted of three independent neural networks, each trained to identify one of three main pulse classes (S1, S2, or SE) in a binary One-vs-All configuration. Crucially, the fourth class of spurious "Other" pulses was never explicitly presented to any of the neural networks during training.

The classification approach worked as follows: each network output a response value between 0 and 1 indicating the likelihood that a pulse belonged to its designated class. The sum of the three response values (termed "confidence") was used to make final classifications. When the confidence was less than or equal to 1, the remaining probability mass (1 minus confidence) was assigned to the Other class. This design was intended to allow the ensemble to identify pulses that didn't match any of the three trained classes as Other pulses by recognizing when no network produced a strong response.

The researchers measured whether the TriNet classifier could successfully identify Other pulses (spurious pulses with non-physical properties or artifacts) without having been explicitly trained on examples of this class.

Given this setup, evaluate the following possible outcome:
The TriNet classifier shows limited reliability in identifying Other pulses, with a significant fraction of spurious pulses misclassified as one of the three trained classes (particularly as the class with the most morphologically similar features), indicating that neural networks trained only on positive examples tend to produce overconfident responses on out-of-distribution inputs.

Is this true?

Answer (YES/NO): NO